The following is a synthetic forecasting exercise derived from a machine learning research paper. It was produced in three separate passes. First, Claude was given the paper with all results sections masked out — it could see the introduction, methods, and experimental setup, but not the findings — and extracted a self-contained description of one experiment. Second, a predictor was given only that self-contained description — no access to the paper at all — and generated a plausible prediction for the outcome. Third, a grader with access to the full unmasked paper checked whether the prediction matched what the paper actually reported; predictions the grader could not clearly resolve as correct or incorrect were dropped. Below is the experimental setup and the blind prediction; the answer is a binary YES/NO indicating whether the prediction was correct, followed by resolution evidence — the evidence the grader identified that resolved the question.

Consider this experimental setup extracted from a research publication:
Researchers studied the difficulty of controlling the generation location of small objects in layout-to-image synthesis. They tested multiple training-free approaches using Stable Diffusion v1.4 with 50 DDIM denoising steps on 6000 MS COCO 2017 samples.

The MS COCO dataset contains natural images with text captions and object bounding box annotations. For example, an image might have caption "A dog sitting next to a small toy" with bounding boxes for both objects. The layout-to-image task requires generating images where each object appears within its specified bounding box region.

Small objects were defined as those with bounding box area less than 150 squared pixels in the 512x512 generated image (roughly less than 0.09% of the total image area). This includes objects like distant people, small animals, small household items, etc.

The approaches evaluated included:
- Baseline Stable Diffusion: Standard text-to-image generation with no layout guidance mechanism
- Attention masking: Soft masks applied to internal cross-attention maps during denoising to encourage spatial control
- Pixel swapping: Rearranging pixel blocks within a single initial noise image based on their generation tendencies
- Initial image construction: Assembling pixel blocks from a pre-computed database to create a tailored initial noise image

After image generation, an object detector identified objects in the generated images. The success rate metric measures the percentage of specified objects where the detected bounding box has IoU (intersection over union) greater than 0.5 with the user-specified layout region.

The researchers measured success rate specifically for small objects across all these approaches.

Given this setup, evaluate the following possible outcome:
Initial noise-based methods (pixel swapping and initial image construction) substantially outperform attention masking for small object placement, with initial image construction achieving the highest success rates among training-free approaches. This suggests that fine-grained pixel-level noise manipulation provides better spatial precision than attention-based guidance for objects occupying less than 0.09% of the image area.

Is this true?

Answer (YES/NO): NO